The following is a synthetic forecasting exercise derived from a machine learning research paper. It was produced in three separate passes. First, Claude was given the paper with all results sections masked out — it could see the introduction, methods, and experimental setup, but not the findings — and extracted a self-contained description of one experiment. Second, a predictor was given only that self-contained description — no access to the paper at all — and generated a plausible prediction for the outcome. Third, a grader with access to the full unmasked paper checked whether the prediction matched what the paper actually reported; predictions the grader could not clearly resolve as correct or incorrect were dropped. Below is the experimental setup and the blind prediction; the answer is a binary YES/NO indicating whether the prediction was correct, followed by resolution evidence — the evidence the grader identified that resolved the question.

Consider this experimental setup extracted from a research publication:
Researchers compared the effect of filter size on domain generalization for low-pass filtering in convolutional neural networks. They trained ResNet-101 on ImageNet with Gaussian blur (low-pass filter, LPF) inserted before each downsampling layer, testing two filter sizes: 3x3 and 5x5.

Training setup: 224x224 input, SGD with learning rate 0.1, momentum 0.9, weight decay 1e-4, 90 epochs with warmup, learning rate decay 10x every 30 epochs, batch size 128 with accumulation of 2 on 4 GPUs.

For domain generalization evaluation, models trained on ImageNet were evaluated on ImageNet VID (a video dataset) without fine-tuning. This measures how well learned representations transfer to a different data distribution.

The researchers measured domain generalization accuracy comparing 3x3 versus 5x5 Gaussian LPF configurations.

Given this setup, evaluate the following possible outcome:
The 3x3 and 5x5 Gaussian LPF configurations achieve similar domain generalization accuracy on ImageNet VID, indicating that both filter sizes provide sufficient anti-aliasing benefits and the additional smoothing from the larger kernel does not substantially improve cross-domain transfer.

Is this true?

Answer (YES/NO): NO